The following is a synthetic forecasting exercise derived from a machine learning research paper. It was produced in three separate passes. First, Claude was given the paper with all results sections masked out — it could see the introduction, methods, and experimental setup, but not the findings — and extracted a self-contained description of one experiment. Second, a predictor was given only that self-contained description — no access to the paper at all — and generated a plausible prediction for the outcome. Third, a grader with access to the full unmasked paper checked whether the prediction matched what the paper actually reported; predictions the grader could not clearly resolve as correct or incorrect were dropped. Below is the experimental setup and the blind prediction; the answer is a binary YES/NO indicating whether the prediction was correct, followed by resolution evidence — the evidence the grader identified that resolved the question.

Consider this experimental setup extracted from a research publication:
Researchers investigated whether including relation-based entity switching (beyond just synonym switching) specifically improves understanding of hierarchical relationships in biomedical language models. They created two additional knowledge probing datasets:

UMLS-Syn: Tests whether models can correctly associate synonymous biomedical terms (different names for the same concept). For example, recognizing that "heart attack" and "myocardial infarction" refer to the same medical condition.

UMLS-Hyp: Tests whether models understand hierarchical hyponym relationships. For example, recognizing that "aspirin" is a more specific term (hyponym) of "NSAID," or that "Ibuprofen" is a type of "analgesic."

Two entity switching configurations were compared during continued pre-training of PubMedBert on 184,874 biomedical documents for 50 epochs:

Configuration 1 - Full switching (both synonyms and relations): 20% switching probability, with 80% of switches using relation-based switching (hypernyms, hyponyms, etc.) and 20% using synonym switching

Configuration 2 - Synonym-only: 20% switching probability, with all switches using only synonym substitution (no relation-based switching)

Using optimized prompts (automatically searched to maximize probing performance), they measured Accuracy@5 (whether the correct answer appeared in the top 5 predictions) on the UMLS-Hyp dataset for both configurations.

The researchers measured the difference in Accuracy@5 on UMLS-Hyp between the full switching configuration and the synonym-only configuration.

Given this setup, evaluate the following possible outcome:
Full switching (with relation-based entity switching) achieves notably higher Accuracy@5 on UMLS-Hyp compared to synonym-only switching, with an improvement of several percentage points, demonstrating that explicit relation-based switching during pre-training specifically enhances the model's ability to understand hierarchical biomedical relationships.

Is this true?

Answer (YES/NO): YES